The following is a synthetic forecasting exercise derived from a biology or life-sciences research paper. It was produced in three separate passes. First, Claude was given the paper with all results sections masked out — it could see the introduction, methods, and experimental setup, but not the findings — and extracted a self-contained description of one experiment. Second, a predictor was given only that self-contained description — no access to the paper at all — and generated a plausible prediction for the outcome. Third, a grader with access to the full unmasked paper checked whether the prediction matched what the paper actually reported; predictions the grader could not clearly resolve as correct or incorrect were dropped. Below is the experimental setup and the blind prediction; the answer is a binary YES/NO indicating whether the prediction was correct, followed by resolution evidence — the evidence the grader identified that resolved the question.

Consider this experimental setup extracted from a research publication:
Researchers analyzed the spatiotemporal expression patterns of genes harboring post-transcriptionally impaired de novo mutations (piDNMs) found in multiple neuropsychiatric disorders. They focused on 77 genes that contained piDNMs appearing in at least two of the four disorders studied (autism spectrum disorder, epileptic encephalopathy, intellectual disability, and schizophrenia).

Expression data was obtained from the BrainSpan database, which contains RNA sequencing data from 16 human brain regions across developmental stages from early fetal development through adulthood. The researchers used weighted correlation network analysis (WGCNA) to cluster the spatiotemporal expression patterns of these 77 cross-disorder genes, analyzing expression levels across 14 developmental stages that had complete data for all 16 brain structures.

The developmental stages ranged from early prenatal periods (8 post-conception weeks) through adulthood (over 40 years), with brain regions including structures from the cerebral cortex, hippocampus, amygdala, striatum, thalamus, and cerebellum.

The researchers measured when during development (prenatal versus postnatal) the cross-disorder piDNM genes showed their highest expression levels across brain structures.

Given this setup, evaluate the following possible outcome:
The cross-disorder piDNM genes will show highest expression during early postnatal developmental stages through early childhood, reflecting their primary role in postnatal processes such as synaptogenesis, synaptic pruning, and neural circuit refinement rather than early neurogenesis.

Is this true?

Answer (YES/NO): NO